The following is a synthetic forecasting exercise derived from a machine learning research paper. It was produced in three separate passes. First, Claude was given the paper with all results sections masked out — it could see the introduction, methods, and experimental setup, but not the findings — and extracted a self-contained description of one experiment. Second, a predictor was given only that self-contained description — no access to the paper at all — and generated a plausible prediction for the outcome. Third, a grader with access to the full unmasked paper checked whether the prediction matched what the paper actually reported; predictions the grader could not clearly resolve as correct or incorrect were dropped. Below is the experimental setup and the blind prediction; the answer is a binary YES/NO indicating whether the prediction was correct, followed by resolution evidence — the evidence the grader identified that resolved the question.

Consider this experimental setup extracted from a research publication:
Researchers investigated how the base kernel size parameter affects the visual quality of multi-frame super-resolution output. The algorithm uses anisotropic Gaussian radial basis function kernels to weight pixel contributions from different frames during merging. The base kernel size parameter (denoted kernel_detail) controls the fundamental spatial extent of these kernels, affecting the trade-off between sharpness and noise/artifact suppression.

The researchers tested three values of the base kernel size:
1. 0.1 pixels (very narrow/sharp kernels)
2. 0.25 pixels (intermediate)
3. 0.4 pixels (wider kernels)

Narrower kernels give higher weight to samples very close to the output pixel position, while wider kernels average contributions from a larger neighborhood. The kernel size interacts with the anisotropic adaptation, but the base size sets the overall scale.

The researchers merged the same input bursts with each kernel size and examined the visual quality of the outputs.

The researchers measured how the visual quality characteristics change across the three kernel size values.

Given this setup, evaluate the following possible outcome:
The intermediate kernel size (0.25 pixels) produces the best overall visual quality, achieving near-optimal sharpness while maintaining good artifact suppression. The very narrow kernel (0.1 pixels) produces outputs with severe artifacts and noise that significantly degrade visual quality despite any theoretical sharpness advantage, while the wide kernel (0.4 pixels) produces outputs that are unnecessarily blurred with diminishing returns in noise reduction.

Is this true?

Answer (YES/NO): NO